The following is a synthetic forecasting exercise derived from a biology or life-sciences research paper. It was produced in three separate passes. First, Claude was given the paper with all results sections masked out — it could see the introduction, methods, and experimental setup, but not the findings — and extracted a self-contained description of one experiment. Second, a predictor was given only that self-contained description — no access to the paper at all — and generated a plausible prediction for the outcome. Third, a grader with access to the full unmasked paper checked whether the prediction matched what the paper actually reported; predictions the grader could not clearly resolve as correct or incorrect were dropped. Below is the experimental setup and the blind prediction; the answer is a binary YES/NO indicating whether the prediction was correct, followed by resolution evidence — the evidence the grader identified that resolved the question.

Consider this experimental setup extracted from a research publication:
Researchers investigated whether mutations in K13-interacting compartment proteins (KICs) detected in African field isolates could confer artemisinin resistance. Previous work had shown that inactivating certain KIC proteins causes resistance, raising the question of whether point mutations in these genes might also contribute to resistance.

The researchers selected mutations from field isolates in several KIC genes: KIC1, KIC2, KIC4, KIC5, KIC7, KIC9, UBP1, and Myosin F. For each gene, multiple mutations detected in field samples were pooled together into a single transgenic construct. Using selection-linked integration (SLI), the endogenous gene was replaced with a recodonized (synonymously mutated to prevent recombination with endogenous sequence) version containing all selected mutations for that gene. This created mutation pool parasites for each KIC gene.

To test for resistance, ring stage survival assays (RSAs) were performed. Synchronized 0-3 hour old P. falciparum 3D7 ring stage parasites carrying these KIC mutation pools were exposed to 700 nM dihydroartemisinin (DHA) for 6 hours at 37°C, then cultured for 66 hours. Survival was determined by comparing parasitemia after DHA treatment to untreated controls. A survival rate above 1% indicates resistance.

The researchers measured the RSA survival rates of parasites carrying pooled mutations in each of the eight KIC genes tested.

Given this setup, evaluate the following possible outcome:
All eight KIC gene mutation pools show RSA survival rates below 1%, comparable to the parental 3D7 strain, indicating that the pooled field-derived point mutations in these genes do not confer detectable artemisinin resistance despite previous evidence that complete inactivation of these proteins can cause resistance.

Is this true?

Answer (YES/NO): YES